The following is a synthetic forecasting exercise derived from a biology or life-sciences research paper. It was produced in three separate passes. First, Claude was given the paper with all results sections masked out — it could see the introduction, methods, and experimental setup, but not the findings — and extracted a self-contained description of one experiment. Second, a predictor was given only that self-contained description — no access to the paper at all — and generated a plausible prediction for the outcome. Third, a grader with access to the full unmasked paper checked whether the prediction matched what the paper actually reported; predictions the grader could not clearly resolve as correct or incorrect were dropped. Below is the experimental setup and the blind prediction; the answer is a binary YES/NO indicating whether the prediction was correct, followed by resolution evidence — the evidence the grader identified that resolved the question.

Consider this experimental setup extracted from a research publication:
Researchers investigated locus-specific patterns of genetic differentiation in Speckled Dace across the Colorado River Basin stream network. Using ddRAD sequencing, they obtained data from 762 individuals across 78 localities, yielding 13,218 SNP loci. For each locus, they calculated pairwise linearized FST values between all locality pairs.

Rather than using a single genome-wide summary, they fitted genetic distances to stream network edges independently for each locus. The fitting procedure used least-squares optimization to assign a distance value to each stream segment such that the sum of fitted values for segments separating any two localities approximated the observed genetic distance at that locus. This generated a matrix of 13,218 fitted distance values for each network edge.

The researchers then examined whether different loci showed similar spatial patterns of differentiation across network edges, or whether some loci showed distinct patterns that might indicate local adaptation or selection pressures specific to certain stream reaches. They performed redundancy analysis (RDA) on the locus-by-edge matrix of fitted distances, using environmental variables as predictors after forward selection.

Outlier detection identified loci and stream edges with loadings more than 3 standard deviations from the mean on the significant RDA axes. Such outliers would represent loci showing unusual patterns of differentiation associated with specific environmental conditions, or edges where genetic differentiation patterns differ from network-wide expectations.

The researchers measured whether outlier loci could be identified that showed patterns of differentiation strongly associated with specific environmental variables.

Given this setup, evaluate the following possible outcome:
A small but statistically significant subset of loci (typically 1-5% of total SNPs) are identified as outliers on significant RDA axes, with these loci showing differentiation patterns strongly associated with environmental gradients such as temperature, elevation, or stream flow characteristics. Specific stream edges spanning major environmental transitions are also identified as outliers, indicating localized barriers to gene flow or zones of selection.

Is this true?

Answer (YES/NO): YES